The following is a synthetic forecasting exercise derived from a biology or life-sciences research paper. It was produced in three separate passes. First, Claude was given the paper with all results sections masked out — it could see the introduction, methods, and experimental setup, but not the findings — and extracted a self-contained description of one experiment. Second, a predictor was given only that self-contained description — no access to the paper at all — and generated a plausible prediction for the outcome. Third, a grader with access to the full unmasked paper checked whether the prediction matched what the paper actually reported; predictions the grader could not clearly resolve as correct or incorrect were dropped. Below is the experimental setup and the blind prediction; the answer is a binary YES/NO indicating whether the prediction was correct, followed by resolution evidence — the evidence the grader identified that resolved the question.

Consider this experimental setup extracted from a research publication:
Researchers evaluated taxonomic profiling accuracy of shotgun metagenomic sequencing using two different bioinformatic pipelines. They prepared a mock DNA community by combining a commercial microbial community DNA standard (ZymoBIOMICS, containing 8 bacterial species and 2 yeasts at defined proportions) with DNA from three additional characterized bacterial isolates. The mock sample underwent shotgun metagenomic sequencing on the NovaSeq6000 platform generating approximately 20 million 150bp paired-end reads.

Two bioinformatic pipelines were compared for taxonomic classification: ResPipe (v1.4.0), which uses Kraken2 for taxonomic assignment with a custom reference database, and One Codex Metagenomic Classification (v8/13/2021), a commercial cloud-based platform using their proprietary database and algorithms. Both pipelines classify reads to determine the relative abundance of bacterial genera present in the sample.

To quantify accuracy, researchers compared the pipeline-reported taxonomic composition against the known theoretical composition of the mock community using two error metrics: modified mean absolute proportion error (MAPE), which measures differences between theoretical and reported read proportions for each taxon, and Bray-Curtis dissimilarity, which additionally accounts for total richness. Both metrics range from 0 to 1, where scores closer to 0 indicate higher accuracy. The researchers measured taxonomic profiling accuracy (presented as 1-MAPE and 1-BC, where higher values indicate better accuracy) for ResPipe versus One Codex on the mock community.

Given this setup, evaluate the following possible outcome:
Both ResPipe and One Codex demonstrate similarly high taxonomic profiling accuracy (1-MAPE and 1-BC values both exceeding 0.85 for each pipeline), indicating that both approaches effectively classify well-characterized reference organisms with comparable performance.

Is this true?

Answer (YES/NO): NO